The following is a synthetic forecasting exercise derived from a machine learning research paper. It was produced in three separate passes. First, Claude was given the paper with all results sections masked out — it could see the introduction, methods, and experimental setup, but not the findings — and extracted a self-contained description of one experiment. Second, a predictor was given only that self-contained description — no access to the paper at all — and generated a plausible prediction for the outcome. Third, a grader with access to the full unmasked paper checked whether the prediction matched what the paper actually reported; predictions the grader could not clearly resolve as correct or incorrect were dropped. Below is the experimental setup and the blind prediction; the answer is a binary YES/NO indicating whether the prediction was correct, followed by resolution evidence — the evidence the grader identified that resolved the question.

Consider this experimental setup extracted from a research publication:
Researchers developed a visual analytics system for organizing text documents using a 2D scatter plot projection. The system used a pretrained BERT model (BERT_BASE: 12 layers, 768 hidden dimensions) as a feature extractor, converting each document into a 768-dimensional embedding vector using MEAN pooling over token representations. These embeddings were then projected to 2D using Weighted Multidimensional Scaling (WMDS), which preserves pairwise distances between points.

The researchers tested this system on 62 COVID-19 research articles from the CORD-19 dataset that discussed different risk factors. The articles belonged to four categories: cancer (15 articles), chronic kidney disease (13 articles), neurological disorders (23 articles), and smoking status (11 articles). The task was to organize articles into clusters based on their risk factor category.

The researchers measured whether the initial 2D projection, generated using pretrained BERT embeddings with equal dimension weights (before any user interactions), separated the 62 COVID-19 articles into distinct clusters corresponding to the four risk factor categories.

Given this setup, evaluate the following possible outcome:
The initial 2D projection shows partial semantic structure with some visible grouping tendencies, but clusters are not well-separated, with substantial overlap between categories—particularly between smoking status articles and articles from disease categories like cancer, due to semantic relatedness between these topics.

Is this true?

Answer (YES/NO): NO